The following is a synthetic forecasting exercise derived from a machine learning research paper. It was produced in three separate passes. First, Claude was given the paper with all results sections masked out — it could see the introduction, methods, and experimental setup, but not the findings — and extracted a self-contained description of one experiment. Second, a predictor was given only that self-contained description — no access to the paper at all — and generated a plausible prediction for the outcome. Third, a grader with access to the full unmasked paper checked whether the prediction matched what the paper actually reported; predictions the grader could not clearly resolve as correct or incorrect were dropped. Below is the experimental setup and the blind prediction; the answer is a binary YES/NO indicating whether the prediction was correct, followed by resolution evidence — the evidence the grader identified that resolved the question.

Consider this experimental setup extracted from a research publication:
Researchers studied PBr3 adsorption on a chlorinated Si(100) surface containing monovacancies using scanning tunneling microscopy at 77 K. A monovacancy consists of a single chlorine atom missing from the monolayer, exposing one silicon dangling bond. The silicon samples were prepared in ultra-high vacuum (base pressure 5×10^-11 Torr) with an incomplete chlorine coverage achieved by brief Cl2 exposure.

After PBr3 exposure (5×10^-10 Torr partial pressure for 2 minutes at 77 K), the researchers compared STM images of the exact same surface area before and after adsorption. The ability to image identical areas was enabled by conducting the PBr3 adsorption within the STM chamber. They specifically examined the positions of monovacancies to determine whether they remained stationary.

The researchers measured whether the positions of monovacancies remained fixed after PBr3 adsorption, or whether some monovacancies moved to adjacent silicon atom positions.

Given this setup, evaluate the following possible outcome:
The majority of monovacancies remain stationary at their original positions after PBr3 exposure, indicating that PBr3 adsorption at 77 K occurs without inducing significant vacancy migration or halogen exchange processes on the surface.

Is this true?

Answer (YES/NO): NO